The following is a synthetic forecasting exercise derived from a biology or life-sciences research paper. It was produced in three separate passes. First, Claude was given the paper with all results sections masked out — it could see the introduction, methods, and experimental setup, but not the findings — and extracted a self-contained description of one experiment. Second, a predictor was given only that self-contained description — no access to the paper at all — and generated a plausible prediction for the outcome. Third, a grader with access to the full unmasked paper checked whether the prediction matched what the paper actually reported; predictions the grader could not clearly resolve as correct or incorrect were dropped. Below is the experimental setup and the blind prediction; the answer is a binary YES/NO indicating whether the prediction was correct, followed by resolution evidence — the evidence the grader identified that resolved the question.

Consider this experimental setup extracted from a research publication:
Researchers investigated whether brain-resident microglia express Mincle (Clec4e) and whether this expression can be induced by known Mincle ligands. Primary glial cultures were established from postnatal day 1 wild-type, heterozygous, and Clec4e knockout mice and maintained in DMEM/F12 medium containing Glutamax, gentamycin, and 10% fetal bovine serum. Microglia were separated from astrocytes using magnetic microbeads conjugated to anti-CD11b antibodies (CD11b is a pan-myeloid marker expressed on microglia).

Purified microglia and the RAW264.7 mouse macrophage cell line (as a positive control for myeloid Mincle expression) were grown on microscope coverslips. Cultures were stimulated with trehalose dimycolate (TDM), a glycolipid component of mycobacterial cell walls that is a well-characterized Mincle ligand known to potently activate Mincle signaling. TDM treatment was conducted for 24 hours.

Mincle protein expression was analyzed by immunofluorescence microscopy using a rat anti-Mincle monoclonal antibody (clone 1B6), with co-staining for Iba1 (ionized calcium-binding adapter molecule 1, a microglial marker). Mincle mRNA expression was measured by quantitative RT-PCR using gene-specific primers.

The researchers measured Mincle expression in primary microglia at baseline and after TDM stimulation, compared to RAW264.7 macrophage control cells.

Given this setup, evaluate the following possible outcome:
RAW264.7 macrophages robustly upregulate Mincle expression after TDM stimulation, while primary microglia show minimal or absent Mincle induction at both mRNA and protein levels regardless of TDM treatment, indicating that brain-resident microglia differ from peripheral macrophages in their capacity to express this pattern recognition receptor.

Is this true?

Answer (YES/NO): NO